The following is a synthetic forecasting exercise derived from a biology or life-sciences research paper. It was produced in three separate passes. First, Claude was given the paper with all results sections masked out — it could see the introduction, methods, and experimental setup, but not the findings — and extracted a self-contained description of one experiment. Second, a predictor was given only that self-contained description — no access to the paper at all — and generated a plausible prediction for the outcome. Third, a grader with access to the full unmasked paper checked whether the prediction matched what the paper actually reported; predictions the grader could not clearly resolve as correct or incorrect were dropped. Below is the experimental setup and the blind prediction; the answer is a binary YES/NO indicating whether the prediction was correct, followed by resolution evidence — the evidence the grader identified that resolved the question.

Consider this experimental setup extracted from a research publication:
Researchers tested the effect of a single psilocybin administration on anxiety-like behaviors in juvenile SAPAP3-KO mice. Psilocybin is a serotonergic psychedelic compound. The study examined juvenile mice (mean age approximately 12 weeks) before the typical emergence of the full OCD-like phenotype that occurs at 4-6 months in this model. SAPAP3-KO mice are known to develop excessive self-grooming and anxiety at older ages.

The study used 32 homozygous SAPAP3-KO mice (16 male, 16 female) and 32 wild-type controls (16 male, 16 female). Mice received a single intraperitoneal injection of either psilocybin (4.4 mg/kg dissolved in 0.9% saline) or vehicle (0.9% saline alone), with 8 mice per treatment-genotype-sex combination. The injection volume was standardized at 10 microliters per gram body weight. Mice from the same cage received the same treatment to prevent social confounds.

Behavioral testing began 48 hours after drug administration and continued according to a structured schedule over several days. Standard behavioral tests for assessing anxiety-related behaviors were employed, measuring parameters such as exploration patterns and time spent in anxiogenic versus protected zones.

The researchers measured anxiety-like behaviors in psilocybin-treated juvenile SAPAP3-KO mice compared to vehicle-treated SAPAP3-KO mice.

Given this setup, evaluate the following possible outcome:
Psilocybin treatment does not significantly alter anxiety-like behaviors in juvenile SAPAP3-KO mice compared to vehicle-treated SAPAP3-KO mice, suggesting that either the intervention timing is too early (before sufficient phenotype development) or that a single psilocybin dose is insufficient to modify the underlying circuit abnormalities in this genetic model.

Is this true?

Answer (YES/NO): YES